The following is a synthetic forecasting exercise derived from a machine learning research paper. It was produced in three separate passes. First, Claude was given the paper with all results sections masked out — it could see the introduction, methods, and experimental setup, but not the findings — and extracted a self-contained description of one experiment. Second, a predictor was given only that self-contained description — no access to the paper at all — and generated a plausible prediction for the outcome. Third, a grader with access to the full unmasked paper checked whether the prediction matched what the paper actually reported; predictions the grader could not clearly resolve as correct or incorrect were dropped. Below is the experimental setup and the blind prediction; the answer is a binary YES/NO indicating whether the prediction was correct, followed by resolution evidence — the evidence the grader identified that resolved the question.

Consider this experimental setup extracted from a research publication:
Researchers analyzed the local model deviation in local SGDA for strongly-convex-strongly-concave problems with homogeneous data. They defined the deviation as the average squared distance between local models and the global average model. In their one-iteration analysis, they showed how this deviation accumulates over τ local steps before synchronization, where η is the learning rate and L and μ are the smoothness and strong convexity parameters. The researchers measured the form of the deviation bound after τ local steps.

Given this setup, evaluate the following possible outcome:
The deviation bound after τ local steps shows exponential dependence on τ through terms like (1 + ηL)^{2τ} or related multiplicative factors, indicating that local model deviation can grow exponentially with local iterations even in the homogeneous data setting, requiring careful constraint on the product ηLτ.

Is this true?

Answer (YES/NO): YES